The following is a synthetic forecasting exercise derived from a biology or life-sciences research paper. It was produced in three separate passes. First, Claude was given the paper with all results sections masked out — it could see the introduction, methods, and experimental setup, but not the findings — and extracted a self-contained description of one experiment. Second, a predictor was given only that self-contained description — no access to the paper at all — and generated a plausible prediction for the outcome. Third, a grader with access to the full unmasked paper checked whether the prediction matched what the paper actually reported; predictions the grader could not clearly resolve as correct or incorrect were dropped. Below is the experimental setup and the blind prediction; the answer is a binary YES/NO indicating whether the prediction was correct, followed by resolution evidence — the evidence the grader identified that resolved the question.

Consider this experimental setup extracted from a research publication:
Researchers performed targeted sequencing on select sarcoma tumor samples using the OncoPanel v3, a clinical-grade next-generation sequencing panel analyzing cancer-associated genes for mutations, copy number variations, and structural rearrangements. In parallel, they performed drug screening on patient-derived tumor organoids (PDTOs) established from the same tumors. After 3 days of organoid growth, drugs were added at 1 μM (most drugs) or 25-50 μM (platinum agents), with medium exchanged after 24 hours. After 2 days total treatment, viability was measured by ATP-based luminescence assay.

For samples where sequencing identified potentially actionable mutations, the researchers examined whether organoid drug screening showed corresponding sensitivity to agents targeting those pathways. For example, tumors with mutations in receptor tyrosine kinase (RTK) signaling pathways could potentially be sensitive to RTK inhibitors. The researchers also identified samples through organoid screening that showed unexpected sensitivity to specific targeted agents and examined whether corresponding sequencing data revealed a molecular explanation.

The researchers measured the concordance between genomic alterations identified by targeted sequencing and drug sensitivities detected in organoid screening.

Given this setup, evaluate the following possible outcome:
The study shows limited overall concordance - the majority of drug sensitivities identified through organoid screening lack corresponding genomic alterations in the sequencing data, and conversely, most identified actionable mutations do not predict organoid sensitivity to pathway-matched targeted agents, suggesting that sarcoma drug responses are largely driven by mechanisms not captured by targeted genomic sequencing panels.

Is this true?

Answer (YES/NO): NO